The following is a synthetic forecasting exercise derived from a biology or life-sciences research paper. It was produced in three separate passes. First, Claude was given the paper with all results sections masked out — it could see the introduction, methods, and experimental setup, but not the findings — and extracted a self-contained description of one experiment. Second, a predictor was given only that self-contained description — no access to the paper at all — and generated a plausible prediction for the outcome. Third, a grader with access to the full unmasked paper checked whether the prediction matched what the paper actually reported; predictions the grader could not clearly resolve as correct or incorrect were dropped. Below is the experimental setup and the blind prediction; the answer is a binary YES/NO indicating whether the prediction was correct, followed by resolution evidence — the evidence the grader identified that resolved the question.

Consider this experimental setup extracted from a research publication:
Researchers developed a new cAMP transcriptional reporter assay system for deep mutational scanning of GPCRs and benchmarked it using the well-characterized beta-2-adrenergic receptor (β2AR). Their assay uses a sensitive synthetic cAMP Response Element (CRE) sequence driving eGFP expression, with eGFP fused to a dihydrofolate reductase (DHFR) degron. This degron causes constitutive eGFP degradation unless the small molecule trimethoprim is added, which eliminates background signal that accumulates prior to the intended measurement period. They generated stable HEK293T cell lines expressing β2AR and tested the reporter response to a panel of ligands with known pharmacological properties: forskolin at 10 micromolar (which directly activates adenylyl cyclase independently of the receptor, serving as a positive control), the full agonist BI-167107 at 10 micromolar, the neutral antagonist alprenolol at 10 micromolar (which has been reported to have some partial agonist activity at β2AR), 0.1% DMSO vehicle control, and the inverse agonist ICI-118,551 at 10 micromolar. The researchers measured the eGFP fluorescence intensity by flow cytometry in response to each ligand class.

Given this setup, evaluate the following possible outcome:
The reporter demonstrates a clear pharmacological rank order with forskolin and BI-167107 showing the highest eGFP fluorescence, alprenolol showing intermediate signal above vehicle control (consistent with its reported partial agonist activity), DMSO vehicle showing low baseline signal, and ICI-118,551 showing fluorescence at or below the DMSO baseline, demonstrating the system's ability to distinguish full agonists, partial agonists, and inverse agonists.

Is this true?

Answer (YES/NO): YES